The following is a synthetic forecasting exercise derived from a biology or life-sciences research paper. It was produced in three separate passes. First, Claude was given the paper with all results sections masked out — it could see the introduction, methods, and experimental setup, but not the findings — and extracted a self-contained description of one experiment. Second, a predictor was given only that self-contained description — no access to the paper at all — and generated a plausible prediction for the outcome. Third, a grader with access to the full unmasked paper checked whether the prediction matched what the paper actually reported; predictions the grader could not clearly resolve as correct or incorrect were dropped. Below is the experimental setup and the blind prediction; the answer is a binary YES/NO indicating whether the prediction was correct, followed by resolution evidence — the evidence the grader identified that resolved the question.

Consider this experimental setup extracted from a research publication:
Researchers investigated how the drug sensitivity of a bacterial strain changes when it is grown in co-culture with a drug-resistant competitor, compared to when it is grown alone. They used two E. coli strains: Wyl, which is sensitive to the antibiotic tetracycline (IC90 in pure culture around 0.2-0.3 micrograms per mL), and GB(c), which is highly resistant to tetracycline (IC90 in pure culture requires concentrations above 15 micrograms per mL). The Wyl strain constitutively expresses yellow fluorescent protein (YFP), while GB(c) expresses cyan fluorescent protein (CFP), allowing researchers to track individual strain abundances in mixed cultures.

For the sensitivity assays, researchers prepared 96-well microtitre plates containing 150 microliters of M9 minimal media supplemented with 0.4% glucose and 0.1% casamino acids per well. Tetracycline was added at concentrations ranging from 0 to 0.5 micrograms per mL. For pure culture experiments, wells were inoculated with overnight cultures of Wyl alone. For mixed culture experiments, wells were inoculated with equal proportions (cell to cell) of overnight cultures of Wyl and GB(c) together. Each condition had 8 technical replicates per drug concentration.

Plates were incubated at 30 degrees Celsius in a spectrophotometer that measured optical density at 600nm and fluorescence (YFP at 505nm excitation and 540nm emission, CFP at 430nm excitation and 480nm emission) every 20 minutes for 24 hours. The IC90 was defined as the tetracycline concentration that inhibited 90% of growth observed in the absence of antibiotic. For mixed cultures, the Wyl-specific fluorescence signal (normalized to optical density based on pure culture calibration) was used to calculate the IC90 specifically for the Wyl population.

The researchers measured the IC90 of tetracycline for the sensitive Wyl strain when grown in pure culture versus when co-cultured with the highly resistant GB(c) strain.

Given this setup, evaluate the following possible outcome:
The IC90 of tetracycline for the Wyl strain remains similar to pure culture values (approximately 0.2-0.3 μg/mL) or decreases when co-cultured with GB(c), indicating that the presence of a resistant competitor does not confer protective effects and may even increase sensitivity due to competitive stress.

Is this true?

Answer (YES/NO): YES